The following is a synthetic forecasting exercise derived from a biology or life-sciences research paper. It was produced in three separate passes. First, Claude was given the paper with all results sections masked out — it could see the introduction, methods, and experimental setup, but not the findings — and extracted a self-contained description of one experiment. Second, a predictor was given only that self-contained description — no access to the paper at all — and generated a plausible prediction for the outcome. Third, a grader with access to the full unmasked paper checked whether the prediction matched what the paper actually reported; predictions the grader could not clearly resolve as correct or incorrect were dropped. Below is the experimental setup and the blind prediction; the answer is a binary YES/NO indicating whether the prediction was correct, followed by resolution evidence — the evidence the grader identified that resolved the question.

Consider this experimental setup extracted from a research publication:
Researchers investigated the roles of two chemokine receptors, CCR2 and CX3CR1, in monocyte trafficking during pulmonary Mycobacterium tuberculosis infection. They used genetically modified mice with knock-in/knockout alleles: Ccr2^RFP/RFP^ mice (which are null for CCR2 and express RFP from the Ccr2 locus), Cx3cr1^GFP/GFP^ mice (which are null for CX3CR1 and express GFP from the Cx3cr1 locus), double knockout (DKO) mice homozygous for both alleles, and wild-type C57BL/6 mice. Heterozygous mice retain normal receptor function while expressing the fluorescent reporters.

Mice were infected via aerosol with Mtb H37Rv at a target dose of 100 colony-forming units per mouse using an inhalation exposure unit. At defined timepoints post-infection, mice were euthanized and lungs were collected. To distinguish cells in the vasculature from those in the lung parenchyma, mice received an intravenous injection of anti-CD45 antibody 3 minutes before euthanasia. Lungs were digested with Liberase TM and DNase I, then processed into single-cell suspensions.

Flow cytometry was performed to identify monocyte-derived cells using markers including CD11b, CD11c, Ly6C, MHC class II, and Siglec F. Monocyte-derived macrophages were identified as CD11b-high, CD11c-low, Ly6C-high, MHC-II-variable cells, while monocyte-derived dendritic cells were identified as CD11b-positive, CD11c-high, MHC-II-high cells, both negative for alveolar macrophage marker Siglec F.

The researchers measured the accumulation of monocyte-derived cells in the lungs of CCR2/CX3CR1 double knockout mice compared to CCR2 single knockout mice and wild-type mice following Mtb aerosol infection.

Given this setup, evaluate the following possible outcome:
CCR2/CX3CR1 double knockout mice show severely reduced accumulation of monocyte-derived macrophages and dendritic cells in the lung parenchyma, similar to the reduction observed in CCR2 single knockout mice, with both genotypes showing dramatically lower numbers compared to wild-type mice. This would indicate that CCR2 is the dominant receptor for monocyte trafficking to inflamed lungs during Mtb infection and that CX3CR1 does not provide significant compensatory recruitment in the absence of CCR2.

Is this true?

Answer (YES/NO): YES